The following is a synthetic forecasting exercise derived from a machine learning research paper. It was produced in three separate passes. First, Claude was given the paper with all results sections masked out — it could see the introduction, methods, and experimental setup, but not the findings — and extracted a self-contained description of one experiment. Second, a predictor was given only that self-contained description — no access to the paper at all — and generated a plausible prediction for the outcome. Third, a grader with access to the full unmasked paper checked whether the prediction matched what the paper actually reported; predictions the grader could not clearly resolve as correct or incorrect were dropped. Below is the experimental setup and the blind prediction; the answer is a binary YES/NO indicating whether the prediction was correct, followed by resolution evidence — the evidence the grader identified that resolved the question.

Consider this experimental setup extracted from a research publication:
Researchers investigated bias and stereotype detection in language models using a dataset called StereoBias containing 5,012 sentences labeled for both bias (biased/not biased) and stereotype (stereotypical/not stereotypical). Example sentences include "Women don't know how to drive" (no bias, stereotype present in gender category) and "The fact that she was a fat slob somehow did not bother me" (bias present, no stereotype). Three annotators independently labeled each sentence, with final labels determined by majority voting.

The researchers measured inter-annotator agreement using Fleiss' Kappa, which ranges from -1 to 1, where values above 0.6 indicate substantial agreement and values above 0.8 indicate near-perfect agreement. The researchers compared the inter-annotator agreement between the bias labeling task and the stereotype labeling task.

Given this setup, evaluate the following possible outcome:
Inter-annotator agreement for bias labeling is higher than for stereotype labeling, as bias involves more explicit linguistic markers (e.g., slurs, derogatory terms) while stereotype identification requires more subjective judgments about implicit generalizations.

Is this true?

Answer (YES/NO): NO